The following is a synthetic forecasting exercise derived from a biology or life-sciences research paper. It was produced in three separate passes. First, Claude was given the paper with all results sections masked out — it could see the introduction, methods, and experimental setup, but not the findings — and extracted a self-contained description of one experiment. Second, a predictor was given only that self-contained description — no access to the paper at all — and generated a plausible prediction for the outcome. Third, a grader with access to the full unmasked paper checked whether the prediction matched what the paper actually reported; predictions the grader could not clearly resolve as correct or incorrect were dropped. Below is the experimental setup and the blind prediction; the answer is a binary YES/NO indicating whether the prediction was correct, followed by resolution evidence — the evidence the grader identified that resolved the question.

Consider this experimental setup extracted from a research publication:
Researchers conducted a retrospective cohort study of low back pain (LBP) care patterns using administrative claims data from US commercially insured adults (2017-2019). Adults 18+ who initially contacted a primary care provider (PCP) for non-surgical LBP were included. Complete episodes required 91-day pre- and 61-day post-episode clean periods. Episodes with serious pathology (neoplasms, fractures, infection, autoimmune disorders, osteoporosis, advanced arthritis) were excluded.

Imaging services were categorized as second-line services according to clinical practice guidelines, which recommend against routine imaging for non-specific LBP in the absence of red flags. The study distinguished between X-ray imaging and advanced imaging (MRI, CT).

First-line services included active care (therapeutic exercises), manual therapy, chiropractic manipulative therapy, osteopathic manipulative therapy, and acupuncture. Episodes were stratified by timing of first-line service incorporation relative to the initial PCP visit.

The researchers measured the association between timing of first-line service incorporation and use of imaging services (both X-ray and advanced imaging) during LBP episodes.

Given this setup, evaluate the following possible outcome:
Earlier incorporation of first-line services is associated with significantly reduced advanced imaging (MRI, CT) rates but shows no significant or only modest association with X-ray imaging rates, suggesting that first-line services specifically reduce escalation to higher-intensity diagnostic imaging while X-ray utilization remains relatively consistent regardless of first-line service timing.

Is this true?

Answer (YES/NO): NO